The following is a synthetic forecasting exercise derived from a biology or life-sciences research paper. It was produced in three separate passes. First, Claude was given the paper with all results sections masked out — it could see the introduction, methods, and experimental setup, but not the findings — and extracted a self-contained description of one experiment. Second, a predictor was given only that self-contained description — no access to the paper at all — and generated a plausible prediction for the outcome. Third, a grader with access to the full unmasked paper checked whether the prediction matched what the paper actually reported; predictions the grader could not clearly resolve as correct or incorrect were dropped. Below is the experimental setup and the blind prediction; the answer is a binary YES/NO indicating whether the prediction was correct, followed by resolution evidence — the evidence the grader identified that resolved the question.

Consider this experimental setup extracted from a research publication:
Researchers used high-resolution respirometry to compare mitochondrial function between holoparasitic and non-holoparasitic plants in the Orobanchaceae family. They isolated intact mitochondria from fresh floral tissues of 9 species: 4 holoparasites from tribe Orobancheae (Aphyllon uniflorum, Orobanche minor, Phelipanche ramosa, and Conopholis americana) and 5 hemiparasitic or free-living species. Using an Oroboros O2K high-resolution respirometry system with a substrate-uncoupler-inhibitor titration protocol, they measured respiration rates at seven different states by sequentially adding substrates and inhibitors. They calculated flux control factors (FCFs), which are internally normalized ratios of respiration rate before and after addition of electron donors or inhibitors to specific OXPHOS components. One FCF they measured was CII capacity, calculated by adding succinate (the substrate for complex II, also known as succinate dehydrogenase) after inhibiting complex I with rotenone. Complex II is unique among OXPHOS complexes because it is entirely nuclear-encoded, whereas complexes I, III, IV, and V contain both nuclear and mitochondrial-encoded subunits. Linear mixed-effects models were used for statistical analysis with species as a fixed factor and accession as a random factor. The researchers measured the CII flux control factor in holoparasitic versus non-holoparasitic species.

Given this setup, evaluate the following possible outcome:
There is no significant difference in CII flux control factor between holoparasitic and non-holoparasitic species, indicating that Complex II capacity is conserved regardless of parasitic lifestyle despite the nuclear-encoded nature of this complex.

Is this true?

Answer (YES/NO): NO